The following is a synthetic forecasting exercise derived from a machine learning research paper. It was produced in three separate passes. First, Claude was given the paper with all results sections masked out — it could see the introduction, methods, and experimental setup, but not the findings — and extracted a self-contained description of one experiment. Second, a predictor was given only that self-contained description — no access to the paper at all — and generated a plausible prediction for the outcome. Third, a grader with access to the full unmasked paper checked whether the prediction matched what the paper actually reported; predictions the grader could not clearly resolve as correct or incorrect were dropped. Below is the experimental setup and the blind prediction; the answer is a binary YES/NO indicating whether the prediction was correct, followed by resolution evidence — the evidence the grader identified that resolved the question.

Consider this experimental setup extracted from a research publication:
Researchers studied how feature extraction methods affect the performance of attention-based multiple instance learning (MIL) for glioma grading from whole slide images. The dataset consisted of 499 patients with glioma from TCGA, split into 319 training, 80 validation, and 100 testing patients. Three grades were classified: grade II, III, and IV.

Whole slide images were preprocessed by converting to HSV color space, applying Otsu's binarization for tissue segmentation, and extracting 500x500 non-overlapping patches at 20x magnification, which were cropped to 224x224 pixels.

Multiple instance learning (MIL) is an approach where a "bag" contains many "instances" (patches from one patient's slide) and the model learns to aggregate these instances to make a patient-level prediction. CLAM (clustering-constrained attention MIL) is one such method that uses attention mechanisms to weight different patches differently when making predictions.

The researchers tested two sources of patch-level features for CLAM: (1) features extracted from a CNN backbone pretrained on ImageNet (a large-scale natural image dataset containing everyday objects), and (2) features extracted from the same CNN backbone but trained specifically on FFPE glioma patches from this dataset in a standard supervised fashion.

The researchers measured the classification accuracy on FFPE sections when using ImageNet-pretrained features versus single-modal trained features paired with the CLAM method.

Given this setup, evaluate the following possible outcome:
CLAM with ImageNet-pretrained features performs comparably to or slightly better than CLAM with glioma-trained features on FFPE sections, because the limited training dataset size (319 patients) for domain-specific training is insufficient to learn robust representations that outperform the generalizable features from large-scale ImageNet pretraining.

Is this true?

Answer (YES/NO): NO